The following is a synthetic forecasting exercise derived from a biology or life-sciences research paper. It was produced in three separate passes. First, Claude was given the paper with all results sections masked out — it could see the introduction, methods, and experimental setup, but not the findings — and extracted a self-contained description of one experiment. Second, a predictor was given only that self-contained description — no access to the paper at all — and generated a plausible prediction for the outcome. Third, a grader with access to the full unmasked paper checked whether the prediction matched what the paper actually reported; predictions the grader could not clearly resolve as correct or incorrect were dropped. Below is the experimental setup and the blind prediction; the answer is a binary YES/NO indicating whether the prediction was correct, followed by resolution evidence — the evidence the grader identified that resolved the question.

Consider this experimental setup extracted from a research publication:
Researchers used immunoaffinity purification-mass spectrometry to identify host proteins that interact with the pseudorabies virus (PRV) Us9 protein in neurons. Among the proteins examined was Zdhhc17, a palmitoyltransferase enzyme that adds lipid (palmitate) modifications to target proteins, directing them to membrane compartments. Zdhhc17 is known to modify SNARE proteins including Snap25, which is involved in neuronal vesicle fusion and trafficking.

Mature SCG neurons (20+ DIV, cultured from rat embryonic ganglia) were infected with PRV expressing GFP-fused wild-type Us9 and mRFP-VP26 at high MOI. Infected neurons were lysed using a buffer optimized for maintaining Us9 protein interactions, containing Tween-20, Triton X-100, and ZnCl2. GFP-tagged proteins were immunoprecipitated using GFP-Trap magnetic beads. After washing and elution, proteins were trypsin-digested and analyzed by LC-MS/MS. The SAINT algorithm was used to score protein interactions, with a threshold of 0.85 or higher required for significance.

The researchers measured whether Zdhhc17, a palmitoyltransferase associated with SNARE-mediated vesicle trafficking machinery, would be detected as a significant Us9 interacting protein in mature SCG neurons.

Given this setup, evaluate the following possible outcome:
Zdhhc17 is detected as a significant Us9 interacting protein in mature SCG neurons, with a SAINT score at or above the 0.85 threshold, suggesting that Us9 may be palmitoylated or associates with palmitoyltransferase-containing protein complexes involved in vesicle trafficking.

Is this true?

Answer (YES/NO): YES